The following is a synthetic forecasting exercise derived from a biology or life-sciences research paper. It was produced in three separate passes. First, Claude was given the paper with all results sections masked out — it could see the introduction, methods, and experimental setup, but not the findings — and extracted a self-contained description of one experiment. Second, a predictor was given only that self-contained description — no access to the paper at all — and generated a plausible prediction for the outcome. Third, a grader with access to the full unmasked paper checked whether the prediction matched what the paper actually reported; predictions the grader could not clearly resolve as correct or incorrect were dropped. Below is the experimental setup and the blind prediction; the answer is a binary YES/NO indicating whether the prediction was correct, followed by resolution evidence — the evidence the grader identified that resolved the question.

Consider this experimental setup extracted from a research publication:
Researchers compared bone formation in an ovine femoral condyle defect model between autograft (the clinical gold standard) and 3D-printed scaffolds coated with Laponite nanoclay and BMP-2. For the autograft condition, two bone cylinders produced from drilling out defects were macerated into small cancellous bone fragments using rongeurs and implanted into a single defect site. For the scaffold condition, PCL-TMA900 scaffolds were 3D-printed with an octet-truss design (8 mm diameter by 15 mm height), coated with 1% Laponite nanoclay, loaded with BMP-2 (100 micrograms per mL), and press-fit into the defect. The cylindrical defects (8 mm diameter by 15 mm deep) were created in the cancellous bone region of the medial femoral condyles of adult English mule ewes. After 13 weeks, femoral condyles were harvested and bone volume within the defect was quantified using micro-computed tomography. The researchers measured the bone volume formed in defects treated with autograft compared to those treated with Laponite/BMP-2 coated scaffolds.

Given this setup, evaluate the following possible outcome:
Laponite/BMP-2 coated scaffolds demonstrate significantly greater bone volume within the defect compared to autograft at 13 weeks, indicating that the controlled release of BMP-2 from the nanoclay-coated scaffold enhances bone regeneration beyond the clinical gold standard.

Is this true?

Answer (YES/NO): NO